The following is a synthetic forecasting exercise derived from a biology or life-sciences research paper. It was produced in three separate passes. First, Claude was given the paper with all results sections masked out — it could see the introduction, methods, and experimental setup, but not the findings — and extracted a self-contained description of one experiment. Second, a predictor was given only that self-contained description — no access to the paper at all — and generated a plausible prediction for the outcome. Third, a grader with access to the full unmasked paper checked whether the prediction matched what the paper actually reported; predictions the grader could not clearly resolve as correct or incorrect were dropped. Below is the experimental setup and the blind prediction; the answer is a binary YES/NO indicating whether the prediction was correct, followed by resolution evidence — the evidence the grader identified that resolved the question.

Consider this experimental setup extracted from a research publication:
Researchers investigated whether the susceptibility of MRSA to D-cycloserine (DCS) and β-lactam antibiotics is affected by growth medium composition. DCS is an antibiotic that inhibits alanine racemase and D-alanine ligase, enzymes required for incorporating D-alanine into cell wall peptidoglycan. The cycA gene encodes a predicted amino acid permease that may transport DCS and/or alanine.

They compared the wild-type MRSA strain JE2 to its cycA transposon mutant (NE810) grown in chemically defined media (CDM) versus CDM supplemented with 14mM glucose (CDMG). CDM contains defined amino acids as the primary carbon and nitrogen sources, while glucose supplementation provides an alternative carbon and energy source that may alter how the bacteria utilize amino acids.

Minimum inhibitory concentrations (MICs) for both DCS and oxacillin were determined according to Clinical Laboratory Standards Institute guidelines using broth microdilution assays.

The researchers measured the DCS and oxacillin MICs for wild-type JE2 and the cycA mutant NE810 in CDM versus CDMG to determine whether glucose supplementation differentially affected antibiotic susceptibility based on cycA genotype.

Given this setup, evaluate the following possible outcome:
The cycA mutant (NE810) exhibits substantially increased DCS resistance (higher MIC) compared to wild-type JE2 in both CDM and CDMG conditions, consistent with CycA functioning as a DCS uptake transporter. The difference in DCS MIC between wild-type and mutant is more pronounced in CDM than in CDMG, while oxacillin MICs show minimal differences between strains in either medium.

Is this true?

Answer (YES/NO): NO